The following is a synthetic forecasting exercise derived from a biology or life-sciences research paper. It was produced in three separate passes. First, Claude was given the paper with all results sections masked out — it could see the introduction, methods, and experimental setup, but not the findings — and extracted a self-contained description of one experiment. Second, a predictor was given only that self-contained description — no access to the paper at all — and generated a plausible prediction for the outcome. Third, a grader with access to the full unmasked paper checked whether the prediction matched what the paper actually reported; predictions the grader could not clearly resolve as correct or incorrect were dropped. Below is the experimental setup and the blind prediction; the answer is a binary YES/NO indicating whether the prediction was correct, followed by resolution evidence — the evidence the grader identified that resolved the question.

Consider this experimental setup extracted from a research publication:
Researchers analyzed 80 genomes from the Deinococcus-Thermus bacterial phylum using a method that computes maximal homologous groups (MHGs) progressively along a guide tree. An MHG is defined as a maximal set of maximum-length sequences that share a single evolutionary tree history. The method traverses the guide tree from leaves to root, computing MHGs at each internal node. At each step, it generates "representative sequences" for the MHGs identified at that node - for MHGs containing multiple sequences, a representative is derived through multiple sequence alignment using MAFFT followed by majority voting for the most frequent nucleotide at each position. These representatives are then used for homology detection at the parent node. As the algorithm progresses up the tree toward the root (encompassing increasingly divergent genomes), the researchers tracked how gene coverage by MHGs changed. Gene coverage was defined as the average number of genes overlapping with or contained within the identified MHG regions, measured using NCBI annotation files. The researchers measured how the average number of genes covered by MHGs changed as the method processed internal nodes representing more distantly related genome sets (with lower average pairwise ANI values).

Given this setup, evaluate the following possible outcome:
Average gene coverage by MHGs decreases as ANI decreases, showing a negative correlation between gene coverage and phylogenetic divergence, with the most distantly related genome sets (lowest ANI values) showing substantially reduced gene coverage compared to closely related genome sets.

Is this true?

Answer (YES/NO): YES